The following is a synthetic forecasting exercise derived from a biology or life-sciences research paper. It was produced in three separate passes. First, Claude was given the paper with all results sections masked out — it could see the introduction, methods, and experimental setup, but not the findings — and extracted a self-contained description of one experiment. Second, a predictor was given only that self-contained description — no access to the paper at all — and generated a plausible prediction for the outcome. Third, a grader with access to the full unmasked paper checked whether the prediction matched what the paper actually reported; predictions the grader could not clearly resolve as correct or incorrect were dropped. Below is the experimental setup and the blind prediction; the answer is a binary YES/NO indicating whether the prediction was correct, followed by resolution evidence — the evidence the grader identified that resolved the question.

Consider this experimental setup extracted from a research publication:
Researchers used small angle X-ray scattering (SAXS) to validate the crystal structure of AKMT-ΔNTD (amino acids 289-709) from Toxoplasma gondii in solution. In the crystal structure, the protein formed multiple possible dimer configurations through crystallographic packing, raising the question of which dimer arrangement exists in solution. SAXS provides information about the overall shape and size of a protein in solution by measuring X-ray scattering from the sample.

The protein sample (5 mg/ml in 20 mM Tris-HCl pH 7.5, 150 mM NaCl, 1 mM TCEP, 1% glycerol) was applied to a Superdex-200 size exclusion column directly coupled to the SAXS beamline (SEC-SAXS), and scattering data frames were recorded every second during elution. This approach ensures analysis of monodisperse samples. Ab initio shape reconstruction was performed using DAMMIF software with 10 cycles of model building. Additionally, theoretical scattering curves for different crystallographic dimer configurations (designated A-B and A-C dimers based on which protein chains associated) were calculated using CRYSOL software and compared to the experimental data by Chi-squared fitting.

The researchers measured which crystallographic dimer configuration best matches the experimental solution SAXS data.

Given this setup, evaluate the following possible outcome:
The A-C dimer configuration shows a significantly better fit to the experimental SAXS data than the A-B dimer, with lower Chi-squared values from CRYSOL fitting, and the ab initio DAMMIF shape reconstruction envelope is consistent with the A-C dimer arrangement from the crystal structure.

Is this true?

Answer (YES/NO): NO